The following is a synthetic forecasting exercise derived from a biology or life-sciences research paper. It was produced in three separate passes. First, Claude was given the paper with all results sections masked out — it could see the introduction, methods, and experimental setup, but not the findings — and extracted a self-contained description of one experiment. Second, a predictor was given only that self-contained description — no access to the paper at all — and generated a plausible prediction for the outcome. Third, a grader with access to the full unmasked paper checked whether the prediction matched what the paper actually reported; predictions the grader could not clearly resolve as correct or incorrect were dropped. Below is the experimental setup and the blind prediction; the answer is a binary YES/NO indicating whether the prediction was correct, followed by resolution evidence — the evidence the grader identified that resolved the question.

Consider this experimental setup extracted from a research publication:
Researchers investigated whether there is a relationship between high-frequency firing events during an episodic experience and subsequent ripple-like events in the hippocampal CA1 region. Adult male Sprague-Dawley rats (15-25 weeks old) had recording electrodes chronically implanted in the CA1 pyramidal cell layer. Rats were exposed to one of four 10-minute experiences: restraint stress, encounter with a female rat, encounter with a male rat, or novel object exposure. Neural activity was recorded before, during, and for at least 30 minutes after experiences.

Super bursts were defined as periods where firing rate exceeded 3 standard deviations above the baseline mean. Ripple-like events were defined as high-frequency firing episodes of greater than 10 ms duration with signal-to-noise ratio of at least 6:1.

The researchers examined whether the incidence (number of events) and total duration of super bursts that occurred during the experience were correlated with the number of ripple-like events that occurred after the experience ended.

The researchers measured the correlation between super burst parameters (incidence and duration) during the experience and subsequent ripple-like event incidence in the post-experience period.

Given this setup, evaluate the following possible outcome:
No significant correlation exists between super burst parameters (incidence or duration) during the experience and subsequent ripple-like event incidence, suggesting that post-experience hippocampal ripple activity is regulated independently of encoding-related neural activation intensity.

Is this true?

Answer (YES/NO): NO